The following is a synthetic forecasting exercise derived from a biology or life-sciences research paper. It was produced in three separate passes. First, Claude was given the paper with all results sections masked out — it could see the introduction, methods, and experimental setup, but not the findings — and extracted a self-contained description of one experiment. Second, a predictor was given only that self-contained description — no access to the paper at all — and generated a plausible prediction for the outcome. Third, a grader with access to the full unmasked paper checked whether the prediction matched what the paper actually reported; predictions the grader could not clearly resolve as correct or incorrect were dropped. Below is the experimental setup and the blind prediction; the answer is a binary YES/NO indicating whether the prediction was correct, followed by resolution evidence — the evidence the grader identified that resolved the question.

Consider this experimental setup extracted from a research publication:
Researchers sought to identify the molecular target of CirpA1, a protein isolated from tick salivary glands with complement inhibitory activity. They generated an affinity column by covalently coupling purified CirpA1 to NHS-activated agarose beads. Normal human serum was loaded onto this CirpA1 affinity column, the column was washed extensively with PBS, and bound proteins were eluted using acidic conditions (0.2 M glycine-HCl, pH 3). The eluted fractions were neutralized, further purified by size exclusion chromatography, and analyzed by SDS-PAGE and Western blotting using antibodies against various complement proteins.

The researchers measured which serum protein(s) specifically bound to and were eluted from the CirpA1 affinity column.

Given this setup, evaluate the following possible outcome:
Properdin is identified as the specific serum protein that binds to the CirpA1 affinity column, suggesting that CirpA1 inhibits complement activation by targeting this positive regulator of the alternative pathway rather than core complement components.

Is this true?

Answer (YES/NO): YES